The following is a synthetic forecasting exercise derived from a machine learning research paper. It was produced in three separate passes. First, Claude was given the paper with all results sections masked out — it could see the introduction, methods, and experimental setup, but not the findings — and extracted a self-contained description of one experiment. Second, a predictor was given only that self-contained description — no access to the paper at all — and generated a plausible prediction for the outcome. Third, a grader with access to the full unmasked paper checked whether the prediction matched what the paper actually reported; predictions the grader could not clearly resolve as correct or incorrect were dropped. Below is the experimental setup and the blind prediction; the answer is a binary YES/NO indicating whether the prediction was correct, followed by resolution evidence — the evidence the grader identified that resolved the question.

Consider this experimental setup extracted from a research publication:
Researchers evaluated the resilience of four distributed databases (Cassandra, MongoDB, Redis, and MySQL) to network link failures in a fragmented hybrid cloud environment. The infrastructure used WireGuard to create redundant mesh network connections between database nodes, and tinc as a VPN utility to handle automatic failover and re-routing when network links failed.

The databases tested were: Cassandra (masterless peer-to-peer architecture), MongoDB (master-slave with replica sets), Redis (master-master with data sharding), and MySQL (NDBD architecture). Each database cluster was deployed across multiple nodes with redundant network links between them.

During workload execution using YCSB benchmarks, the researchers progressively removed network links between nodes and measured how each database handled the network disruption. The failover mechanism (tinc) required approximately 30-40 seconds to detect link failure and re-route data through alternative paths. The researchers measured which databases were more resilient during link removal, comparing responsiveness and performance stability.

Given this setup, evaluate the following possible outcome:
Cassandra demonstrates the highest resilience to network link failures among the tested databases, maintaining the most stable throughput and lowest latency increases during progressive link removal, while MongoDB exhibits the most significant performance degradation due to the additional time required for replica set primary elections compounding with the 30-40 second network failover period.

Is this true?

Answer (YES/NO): NO